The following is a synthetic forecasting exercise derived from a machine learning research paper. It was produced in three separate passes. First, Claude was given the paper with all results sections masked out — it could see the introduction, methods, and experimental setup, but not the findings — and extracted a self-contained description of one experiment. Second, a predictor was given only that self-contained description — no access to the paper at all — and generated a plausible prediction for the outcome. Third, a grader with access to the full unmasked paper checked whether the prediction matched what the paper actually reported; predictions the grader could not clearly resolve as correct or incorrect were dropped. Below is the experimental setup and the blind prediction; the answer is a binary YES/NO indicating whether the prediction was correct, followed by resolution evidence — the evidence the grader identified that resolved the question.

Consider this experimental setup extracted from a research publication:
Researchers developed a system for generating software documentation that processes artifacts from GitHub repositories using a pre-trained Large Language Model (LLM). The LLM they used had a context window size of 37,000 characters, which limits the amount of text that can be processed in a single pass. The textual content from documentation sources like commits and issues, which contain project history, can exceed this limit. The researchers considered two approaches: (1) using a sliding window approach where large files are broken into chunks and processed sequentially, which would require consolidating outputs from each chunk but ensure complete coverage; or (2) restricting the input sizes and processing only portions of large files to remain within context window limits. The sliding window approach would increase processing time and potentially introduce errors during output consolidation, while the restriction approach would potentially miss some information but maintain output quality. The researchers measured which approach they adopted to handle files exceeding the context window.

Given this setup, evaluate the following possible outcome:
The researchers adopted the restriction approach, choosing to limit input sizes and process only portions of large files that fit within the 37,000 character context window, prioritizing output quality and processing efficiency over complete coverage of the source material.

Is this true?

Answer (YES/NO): YES